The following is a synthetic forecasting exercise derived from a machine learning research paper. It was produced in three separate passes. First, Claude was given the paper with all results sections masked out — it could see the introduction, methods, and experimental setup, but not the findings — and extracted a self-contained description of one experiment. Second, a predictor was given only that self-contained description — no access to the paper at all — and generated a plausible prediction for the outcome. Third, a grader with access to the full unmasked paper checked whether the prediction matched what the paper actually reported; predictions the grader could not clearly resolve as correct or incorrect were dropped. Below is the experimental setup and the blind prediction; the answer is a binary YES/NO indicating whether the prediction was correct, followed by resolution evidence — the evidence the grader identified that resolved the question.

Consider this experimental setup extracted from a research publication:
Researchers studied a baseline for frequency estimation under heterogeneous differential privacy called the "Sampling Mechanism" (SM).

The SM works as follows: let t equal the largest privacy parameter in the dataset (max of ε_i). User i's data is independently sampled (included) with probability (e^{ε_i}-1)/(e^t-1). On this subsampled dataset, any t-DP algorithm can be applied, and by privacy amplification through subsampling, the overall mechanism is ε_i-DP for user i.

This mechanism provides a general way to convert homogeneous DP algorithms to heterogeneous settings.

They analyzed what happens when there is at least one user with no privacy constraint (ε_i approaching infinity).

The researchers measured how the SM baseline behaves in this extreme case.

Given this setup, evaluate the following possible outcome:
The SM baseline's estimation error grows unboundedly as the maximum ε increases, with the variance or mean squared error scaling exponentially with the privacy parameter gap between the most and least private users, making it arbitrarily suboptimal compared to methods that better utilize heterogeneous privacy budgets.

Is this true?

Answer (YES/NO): NO